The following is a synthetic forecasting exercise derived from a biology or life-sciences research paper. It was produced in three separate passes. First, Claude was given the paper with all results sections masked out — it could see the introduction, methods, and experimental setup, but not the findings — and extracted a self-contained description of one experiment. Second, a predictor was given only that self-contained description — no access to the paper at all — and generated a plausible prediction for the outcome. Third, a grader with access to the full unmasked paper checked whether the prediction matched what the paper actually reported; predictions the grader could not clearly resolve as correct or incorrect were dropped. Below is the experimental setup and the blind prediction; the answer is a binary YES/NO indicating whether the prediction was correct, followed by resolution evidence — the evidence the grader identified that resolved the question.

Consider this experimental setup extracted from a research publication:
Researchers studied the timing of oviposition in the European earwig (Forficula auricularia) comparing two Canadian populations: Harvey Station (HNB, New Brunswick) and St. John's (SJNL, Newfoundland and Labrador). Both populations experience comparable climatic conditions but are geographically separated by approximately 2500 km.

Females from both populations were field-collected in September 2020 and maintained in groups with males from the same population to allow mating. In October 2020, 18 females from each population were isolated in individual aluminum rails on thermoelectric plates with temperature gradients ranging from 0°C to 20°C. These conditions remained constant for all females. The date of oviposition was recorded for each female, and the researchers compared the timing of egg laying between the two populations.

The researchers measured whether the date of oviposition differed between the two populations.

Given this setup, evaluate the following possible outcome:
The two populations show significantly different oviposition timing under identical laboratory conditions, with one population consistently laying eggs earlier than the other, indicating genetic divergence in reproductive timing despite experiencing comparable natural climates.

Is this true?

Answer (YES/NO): YES